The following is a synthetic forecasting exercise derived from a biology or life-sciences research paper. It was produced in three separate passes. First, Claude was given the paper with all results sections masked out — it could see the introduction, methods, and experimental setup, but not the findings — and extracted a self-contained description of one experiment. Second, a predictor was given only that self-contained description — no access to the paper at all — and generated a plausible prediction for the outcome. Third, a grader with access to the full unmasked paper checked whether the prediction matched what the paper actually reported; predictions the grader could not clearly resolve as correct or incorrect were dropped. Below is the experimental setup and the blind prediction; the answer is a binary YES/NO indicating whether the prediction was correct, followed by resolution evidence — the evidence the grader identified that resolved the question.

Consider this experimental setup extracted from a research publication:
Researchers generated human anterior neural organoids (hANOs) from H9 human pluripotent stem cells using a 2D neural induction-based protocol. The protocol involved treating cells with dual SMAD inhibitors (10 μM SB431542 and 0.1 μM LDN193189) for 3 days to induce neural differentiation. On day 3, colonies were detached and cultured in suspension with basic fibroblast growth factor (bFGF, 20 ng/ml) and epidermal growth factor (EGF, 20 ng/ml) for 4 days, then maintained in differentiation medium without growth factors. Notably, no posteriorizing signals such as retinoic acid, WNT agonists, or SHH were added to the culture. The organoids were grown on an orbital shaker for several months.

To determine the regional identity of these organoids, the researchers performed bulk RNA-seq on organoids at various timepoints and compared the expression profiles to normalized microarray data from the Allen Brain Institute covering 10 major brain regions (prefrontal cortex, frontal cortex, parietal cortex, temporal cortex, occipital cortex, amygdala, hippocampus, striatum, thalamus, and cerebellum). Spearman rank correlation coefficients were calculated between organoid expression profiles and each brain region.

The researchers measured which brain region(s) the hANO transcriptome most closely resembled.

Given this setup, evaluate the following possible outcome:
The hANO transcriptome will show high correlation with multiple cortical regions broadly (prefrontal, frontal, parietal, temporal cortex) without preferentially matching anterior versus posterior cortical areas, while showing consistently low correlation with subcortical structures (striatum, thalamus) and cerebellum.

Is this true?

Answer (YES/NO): NO